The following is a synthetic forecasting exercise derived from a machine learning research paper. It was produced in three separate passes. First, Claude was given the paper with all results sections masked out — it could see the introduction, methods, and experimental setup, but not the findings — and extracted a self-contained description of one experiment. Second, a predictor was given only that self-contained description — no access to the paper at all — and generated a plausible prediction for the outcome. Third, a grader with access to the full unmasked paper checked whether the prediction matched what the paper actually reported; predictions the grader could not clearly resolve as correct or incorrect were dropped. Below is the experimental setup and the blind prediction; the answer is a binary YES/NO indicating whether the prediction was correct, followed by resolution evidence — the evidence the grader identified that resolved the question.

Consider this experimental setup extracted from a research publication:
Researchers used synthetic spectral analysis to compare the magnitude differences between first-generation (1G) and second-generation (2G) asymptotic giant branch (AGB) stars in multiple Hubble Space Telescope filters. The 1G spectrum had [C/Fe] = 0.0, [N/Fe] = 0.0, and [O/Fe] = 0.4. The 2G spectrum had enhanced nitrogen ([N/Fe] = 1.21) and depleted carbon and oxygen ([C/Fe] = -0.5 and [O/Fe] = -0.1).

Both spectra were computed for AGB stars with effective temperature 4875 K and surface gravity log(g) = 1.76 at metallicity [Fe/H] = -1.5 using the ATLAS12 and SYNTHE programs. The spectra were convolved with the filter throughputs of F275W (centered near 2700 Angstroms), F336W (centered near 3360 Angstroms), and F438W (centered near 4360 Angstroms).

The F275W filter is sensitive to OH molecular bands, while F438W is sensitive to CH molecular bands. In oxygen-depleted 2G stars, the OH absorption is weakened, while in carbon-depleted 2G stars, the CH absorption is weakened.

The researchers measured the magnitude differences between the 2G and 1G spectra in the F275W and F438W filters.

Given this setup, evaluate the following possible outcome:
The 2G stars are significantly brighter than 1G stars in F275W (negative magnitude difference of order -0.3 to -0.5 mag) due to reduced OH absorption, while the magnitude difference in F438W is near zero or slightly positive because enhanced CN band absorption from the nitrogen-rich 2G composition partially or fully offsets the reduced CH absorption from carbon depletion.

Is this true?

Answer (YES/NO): NO